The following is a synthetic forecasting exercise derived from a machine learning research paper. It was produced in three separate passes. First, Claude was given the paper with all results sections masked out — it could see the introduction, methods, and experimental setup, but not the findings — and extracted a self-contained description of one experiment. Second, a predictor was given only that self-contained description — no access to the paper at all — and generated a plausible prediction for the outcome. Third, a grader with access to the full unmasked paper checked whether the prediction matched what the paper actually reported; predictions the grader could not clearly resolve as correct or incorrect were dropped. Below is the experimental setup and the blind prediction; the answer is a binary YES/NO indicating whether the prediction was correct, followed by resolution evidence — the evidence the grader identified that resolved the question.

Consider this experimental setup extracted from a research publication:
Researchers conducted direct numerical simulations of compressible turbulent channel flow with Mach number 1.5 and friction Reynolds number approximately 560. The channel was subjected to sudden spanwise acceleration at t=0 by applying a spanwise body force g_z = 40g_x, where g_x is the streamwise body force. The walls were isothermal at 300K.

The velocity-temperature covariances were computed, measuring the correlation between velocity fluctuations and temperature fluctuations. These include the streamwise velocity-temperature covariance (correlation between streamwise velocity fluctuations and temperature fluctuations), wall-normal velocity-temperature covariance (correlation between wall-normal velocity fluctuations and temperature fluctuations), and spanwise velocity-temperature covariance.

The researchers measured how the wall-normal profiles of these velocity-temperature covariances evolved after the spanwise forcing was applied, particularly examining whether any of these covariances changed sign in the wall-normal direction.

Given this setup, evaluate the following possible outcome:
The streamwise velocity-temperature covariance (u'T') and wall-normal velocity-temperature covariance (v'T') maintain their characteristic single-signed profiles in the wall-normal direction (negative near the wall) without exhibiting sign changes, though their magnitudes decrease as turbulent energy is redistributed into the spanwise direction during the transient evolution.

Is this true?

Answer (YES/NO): NO